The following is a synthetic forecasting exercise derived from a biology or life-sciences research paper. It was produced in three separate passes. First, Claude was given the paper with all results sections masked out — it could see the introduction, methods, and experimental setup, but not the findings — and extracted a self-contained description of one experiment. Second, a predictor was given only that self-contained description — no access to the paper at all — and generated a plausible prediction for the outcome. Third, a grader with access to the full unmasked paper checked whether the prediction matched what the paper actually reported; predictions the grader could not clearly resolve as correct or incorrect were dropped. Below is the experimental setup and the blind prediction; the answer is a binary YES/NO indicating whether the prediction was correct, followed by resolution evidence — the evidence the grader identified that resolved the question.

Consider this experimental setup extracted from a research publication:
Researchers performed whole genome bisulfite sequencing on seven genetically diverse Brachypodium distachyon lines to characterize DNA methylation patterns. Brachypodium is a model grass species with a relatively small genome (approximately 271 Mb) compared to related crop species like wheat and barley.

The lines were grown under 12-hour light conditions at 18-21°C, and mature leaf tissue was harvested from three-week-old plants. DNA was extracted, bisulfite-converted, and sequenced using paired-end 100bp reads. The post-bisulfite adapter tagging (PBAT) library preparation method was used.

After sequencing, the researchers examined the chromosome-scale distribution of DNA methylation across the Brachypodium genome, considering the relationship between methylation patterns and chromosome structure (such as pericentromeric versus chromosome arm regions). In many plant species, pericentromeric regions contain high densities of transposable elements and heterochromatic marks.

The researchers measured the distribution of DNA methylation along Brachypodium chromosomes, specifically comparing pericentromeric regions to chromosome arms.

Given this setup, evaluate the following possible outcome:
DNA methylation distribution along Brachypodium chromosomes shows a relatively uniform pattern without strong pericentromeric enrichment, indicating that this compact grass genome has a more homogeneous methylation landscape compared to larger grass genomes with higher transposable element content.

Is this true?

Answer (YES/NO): NO